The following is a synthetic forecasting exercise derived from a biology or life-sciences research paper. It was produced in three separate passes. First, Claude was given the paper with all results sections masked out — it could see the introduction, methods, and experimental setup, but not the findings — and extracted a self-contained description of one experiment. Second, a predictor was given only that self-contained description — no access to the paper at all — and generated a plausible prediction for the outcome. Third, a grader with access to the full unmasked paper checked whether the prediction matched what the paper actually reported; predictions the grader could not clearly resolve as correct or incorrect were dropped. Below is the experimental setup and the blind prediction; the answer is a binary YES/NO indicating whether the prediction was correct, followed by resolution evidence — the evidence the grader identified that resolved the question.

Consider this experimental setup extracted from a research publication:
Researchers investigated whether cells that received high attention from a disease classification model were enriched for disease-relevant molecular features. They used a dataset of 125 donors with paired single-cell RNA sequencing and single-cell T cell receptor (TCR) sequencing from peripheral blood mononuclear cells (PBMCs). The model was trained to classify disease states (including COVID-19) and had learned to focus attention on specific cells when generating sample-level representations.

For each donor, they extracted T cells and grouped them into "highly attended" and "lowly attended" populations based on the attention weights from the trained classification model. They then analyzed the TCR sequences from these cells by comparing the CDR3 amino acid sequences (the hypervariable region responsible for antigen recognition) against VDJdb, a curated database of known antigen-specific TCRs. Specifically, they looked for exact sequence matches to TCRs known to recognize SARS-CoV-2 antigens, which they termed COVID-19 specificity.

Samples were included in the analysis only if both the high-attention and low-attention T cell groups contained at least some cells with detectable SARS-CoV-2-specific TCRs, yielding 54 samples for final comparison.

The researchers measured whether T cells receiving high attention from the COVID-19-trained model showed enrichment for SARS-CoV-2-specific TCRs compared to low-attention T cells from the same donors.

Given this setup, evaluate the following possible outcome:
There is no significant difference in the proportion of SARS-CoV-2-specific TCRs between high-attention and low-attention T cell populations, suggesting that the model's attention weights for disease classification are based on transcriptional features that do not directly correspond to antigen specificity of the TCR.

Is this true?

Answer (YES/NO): NO